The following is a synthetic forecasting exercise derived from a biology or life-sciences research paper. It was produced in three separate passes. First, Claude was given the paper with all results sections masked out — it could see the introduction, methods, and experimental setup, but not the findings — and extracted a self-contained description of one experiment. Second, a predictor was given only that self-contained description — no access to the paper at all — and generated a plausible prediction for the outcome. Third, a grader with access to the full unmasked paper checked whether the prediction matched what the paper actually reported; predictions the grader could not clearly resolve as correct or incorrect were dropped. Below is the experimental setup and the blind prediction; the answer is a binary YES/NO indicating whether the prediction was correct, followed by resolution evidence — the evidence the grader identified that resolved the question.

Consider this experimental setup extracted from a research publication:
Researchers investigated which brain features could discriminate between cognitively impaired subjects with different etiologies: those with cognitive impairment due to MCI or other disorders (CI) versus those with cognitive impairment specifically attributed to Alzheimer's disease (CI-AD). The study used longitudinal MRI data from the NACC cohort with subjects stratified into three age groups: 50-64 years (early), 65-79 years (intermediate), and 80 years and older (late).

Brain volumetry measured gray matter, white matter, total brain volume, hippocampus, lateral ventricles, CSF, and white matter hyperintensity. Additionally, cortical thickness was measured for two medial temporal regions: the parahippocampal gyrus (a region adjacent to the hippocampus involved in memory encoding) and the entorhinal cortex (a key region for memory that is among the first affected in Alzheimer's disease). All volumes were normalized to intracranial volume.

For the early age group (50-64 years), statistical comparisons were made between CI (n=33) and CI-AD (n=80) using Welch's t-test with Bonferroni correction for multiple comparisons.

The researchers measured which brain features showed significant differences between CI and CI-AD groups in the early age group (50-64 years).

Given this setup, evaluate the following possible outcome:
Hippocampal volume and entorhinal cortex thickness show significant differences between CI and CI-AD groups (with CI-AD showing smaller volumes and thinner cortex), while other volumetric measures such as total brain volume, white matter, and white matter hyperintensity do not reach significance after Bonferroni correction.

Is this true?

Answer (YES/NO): NO